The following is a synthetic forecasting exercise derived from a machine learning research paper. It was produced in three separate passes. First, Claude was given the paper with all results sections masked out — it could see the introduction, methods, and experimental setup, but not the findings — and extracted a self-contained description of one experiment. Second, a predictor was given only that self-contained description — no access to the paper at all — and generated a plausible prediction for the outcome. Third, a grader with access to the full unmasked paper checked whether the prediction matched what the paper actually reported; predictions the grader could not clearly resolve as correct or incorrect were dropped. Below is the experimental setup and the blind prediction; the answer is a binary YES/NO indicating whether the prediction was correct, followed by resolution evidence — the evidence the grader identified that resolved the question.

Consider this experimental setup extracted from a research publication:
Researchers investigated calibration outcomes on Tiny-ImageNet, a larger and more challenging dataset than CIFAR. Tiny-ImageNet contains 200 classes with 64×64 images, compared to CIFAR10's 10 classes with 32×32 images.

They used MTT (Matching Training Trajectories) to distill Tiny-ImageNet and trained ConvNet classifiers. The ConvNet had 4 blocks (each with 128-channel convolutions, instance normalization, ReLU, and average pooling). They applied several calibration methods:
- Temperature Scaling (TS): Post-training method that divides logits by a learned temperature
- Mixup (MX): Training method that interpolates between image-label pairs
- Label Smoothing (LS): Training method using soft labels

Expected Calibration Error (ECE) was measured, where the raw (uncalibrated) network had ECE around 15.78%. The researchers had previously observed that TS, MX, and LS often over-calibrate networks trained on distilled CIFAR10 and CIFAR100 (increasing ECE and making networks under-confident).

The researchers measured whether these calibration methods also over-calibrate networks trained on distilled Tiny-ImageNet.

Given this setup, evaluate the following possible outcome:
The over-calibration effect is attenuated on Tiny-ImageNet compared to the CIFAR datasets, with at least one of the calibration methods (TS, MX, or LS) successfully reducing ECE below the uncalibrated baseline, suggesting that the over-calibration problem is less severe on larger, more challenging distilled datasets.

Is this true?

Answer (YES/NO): YES